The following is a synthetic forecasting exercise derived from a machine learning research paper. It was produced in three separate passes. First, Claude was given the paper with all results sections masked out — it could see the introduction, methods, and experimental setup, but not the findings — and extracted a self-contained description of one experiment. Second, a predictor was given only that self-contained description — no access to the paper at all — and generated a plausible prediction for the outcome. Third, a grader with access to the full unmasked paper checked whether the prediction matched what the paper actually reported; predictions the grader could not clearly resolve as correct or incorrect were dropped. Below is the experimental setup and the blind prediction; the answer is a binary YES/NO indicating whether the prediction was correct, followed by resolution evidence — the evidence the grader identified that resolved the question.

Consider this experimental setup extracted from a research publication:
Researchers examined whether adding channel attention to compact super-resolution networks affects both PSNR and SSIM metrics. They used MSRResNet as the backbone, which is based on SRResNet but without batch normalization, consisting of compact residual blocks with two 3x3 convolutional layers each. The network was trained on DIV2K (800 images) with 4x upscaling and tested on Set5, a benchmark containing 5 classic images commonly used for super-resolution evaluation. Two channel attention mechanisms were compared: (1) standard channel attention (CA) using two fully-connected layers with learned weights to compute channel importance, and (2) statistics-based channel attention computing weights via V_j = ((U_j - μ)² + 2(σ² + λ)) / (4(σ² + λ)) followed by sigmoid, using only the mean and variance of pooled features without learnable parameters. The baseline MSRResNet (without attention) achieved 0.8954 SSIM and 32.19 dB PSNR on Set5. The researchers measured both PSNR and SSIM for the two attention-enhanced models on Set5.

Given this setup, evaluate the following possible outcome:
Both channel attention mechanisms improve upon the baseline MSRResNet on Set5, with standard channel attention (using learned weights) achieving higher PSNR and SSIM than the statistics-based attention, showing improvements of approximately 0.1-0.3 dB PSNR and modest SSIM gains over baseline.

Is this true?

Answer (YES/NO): NO